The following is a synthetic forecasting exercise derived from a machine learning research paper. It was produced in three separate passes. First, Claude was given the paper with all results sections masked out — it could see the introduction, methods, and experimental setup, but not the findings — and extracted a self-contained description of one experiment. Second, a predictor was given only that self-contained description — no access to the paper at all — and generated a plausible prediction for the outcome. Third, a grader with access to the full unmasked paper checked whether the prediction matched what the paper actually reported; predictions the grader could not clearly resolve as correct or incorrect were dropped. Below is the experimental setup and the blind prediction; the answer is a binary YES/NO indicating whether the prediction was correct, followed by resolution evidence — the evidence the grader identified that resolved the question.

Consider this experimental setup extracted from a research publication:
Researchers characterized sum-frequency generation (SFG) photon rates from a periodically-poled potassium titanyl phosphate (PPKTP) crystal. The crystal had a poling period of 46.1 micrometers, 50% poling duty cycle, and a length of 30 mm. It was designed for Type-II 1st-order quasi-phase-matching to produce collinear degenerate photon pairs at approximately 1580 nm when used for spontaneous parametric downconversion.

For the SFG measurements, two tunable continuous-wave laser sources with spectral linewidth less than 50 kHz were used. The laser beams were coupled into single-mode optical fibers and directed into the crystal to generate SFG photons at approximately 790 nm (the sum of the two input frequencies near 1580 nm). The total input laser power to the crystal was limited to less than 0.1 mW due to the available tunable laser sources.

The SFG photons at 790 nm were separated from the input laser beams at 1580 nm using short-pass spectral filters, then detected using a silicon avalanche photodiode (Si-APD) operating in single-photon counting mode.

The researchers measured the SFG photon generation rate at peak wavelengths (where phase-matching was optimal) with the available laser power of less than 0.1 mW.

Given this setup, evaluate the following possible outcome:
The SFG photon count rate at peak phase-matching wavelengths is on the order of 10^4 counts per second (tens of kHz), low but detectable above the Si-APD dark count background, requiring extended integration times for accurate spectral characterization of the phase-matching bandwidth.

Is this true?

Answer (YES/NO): NO